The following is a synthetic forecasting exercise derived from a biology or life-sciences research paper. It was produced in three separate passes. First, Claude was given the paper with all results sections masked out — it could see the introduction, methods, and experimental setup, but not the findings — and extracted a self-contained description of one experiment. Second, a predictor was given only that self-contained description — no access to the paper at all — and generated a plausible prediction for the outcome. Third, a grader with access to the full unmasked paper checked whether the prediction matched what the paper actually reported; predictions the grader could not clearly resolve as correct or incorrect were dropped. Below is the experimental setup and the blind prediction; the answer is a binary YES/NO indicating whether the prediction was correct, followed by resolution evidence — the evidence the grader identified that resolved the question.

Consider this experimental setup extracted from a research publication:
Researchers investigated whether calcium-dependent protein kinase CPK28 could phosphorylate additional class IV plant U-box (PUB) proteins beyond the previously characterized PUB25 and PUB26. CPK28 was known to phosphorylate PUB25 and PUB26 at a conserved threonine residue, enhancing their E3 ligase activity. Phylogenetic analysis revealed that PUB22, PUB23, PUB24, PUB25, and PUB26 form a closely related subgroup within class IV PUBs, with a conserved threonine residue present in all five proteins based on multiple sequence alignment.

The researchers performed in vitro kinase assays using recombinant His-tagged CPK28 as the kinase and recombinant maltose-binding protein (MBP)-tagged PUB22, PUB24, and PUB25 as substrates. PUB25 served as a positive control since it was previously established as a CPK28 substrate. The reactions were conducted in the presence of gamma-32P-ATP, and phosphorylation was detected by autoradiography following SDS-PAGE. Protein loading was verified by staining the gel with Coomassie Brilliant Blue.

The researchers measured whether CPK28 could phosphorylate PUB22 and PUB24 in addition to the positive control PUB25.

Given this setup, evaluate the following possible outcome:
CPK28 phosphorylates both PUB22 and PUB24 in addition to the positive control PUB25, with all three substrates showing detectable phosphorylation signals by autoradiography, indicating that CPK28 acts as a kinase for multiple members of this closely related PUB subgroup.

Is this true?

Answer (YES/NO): YES